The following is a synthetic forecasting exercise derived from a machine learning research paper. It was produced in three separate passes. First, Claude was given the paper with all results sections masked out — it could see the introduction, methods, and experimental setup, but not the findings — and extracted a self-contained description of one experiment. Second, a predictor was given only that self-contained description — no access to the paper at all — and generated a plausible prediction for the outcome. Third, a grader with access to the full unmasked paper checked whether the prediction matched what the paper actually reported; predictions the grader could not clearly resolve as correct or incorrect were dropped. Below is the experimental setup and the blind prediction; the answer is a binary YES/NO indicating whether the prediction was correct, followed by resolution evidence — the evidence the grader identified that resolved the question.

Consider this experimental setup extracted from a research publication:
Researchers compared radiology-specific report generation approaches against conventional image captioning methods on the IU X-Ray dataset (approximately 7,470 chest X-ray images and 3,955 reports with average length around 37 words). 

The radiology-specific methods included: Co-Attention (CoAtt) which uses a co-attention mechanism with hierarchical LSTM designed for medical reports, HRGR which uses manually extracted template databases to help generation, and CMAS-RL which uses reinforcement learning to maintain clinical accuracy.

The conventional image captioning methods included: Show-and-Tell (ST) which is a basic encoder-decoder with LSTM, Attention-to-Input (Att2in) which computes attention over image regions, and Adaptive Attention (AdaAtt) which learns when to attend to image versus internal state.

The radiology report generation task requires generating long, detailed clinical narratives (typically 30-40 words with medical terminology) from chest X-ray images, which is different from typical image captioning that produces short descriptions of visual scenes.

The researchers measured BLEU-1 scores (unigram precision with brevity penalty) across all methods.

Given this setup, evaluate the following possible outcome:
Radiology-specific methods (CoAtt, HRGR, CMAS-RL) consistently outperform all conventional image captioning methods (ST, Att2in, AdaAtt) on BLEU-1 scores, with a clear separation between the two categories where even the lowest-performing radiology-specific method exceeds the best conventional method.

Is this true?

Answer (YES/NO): YES